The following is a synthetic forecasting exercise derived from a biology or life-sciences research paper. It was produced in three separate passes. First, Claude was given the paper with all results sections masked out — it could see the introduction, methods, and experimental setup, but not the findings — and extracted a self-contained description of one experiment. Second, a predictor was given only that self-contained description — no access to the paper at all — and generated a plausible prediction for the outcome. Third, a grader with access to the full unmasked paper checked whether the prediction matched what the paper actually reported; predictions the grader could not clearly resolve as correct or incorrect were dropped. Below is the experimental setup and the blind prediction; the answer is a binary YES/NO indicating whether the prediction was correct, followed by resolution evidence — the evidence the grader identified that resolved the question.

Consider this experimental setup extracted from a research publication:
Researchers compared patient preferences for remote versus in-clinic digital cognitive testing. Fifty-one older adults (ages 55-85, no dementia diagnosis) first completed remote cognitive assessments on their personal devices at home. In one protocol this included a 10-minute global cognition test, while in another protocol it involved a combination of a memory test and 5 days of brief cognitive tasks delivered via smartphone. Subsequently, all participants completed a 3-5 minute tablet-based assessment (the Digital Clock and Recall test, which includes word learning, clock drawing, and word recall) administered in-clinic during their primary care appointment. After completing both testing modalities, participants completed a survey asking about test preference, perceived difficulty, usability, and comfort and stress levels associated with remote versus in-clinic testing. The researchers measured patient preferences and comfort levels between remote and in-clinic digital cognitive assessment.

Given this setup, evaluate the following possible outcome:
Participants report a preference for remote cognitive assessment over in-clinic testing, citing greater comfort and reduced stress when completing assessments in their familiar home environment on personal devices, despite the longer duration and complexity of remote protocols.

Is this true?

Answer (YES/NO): YES